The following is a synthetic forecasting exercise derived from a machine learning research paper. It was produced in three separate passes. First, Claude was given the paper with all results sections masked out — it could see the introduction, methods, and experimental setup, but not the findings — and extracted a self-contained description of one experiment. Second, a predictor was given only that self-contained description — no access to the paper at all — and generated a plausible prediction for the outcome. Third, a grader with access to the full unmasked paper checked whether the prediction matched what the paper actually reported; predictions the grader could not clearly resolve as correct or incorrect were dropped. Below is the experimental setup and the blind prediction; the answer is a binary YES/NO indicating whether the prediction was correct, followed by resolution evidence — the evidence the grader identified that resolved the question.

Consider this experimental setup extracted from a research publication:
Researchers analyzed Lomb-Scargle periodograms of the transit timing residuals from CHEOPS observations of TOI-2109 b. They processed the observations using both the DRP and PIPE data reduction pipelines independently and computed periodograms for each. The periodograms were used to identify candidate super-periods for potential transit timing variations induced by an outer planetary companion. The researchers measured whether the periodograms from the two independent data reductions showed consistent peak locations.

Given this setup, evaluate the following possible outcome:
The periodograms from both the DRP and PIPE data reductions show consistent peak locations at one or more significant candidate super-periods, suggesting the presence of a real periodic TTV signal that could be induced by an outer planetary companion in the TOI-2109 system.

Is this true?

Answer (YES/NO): YES